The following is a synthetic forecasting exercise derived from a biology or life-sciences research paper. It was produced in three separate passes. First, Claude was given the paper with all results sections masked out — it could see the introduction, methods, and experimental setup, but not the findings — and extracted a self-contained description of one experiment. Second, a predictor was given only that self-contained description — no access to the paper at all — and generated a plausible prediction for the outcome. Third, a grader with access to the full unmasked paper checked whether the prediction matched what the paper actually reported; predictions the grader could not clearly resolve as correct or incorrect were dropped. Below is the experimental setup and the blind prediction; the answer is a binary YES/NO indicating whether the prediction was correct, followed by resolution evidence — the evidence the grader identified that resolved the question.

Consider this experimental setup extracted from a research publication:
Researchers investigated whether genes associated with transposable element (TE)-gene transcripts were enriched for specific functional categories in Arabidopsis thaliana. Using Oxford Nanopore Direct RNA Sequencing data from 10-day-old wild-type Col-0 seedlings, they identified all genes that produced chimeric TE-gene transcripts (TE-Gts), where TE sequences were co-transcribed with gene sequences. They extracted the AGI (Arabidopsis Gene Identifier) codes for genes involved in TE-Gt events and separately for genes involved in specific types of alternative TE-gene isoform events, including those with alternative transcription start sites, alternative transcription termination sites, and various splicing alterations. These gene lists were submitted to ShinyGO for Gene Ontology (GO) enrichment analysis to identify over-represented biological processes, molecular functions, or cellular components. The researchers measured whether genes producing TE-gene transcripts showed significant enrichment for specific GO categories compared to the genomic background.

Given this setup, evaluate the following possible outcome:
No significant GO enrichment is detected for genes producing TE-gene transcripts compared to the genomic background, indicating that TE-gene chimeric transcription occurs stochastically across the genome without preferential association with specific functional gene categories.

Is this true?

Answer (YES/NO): NO